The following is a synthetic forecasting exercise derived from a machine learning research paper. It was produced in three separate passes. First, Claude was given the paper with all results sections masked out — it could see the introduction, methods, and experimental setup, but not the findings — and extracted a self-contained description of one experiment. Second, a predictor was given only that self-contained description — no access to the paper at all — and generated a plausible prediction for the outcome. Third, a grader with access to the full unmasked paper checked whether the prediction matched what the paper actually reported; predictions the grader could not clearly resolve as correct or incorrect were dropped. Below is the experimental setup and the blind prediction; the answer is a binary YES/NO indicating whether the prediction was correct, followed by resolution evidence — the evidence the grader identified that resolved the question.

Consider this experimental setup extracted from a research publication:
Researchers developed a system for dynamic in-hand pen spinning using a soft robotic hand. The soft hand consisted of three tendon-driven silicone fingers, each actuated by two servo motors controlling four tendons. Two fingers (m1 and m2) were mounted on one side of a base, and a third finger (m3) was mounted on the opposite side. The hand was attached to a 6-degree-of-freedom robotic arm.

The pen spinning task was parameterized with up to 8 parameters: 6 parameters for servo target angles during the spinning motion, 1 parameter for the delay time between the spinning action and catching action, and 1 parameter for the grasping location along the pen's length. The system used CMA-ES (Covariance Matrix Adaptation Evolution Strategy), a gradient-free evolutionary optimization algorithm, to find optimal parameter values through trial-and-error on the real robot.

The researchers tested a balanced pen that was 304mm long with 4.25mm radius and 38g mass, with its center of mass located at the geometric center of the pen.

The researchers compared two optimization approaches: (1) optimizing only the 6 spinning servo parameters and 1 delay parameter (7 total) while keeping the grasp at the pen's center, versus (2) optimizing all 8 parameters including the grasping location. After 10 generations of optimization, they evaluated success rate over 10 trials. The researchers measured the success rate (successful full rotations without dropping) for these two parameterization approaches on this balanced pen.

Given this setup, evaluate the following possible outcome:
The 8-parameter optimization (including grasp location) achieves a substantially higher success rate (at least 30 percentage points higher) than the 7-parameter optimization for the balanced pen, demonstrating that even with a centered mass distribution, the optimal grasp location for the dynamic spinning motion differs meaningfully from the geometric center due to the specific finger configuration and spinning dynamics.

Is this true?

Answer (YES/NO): YES